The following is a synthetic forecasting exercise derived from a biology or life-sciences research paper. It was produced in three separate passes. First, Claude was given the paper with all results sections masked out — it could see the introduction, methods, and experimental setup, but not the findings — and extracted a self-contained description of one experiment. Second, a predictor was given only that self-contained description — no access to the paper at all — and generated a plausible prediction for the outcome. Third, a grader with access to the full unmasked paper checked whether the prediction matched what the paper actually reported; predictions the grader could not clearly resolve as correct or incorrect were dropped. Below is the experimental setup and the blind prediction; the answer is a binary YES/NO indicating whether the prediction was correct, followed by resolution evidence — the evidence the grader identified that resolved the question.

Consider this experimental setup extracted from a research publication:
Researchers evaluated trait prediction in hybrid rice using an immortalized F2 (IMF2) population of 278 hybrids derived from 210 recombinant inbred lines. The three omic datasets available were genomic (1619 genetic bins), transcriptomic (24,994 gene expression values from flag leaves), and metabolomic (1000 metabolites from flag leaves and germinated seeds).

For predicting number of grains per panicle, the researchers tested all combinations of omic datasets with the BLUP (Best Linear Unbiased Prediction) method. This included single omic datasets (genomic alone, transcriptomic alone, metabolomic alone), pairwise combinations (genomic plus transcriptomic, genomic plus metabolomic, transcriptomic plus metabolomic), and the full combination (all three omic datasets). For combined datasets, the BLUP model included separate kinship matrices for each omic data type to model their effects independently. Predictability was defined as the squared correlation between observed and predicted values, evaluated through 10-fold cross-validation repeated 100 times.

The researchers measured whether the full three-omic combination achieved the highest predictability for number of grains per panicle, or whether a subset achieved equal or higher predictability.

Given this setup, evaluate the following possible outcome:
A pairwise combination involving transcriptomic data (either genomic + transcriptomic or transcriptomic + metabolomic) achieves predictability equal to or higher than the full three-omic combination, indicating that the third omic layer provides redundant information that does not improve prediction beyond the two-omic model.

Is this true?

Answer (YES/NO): NO